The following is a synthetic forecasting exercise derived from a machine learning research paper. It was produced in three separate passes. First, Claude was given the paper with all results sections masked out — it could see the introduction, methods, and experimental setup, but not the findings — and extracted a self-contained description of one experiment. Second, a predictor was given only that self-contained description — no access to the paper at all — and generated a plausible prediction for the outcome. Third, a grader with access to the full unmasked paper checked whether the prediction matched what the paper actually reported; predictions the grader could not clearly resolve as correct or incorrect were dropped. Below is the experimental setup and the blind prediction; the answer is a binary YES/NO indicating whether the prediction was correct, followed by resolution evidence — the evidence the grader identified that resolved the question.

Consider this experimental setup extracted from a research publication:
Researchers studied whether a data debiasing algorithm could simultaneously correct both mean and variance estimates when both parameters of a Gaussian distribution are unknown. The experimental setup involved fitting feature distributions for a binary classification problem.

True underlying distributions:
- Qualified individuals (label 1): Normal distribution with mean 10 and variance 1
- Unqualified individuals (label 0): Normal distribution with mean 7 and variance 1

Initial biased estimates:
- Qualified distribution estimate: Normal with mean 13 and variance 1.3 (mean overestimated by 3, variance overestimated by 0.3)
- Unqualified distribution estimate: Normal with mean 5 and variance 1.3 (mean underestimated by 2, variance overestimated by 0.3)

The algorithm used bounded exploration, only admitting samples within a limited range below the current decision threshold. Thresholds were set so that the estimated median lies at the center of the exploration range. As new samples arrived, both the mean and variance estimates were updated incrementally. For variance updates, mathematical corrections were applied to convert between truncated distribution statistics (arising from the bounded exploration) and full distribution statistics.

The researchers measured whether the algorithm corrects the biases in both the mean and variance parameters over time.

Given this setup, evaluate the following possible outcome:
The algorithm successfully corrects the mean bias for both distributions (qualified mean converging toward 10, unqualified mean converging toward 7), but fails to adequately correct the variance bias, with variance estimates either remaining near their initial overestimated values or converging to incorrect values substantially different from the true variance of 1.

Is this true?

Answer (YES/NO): NO